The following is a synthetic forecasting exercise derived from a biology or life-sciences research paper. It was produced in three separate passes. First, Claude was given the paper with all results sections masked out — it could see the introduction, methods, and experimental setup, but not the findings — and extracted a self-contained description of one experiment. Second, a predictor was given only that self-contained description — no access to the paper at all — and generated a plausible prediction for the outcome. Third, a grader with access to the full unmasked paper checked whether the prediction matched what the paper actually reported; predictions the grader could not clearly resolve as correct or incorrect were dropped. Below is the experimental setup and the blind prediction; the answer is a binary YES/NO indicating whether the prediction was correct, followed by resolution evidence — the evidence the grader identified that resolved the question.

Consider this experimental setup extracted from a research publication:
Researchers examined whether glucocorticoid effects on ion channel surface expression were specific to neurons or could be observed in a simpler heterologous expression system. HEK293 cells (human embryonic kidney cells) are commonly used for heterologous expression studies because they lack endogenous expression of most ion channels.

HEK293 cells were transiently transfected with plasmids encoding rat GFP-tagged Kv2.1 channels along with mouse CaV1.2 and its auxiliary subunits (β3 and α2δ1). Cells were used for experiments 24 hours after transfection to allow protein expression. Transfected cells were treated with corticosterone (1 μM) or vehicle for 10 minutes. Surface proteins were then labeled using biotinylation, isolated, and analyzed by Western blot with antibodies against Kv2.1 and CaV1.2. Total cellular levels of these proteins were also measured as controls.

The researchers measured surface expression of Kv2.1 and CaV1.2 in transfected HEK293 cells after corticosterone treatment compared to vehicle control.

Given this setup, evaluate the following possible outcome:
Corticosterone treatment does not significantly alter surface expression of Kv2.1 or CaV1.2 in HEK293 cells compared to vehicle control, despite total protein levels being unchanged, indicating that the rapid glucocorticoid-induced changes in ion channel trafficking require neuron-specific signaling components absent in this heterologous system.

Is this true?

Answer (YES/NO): NO